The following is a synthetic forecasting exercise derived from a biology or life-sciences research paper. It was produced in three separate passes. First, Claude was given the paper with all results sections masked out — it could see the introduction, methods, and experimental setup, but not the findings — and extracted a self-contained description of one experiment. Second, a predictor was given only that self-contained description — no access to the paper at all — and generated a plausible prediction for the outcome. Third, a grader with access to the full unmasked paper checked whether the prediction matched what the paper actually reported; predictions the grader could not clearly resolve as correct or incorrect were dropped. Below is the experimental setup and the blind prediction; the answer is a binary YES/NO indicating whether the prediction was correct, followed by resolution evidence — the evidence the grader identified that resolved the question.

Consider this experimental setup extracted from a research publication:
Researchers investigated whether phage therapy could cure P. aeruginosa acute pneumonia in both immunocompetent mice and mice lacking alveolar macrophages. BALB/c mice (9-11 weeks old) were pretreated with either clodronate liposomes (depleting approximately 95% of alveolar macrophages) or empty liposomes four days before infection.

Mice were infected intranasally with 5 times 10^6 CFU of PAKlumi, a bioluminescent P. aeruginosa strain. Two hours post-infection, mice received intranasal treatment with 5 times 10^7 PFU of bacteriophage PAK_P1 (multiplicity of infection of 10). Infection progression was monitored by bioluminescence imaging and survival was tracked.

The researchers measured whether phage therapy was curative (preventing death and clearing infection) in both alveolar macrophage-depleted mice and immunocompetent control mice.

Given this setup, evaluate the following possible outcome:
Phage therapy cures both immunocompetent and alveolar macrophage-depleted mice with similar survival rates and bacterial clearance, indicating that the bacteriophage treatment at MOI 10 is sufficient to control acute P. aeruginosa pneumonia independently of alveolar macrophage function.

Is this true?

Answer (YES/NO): NO